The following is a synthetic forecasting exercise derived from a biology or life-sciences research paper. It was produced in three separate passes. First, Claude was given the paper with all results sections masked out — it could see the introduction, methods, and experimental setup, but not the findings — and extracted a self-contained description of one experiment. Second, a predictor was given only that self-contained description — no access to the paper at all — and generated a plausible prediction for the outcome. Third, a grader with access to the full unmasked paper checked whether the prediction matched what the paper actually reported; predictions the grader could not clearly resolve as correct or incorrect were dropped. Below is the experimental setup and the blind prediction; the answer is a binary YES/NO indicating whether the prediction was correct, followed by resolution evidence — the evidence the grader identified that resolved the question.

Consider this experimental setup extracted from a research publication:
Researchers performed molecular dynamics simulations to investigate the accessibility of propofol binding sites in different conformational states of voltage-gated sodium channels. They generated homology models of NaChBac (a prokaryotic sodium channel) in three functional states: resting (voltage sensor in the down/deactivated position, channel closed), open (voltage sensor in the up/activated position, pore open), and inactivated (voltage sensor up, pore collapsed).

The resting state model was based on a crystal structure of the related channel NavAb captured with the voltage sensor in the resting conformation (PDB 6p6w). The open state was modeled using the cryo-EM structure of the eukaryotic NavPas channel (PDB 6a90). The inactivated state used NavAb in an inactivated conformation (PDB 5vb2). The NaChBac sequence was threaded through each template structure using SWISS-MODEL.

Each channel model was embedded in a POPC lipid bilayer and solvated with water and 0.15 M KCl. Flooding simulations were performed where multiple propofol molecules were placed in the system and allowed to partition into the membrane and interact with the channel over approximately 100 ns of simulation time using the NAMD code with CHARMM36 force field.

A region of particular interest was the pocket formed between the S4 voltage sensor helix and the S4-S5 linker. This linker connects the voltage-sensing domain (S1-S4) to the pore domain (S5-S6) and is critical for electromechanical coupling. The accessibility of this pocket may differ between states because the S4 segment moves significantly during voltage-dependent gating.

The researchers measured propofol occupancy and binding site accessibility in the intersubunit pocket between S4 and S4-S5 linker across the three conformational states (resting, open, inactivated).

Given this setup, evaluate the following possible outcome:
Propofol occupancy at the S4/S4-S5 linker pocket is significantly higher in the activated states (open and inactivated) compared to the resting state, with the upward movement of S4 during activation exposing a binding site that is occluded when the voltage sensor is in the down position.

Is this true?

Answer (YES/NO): NO